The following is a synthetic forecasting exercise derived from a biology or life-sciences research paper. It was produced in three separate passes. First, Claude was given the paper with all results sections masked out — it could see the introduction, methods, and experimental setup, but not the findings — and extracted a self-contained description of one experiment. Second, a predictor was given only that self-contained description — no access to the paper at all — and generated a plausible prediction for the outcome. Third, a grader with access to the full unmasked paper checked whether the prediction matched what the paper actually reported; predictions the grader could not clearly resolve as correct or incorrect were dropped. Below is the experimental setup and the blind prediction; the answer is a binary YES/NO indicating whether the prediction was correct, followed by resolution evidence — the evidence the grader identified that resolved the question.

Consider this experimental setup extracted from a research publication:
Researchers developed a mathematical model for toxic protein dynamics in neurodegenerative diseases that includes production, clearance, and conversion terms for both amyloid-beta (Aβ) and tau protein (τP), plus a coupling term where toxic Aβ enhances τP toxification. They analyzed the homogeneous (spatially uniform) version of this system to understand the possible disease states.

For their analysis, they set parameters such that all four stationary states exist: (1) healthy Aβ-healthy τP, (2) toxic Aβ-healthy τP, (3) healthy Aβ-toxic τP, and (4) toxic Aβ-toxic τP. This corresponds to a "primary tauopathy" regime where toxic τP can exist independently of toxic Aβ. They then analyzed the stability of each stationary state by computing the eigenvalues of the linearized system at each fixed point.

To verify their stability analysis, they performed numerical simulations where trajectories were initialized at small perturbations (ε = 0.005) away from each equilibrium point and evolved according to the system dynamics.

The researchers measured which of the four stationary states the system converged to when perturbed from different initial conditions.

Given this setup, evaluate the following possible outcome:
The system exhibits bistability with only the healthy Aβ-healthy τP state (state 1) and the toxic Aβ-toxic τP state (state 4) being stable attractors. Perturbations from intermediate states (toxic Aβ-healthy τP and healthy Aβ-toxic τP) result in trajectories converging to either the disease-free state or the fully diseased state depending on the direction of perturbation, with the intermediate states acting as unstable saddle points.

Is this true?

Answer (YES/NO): NO